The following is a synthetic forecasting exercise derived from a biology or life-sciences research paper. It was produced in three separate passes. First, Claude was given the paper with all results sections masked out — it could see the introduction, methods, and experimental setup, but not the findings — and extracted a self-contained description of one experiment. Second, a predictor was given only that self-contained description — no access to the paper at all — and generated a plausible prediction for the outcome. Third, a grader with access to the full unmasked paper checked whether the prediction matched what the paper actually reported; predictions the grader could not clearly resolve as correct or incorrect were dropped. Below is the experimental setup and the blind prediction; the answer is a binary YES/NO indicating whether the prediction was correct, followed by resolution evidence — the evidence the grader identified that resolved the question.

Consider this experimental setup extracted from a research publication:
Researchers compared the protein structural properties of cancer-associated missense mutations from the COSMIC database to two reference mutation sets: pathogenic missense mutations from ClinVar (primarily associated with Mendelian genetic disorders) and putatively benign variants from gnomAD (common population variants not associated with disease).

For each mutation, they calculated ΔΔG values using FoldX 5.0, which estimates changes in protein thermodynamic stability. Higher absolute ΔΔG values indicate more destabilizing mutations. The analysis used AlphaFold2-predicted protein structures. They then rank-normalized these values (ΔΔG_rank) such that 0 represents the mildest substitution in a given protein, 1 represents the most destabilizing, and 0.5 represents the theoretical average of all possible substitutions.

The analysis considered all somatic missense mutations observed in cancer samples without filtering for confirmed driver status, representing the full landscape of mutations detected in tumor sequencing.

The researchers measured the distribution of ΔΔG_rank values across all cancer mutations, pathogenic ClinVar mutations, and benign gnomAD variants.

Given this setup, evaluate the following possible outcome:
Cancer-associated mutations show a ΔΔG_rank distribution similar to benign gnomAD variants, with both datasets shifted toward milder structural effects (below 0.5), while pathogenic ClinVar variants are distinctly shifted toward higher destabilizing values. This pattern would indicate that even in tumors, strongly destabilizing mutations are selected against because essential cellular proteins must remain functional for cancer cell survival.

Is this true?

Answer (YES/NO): NO